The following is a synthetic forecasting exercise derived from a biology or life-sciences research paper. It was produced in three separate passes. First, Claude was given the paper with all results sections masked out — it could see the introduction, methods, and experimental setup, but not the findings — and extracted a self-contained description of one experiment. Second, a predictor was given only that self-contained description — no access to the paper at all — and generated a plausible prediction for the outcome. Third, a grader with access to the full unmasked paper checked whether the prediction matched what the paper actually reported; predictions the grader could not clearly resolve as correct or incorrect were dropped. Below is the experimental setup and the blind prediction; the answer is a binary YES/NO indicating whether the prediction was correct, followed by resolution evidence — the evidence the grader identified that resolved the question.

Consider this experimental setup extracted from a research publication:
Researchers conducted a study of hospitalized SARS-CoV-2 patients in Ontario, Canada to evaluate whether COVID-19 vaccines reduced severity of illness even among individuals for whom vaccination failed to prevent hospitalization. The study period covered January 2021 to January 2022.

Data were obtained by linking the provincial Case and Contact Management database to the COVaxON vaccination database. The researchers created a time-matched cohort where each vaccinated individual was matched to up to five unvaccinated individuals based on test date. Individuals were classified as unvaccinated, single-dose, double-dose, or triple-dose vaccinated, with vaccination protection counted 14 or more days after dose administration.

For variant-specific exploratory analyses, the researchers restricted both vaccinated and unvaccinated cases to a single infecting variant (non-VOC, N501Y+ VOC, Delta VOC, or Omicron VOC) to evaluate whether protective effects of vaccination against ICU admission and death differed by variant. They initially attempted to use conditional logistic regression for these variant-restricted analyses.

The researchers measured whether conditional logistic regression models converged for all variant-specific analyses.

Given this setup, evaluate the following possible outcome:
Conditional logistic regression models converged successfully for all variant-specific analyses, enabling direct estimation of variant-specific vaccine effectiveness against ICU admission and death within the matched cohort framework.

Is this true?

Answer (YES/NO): NO